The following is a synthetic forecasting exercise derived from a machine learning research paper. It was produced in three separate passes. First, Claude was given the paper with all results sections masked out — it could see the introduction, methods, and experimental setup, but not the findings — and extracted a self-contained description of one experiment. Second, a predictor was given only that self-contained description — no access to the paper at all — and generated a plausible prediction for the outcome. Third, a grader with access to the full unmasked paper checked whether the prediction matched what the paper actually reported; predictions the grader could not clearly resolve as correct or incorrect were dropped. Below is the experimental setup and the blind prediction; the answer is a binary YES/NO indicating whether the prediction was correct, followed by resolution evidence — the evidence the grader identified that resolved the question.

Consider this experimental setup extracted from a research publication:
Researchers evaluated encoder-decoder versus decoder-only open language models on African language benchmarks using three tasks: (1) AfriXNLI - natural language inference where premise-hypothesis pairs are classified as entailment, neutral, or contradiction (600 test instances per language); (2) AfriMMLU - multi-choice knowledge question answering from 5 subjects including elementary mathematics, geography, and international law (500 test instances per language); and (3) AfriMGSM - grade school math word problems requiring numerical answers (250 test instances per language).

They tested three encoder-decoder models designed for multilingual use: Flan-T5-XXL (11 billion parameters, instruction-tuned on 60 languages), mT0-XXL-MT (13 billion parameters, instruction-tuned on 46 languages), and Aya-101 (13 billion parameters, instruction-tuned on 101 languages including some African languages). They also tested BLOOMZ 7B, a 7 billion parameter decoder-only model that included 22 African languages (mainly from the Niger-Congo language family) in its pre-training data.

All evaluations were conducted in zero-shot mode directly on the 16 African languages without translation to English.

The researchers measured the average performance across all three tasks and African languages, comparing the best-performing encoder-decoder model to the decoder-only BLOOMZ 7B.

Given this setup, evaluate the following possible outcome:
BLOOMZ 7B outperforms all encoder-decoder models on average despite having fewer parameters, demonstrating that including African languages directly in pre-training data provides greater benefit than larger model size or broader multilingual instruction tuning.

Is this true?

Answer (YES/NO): NO